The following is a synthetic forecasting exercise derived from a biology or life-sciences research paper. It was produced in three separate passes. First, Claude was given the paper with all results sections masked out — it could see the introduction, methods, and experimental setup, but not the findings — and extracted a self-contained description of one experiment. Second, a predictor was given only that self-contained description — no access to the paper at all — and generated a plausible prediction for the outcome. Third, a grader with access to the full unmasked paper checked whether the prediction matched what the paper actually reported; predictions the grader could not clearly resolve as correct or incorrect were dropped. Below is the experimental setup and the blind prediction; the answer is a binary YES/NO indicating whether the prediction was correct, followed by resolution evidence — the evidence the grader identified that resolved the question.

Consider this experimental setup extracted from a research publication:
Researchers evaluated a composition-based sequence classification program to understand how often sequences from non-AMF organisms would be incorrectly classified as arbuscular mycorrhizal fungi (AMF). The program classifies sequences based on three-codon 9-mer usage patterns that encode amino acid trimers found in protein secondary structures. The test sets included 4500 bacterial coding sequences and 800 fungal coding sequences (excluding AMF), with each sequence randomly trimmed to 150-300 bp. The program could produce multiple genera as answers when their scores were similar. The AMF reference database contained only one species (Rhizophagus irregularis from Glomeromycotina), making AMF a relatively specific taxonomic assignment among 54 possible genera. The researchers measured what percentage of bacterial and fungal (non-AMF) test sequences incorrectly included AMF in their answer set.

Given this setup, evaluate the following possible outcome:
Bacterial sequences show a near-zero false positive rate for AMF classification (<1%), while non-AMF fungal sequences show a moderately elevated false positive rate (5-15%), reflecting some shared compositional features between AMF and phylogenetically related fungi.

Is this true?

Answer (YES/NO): NO